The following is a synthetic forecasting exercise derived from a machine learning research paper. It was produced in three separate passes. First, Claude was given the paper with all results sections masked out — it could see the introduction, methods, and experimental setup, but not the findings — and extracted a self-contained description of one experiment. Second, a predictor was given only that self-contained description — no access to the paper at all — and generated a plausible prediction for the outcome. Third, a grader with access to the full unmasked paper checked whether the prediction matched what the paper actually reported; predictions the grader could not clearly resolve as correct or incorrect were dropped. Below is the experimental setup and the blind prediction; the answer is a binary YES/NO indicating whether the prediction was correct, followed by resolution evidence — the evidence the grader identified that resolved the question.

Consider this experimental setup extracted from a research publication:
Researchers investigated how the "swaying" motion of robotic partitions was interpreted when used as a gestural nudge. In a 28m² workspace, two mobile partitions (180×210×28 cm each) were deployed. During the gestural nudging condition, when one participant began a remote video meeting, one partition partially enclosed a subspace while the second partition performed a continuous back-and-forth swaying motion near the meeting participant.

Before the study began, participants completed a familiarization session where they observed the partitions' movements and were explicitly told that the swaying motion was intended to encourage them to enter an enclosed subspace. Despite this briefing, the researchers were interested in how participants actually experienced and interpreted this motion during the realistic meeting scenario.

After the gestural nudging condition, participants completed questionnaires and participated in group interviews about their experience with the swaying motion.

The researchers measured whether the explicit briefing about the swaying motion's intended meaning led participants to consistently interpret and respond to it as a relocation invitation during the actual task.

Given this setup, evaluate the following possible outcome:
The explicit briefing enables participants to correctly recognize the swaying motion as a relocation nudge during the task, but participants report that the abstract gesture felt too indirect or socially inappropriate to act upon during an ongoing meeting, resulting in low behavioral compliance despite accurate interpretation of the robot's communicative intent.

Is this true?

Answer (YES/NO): NO